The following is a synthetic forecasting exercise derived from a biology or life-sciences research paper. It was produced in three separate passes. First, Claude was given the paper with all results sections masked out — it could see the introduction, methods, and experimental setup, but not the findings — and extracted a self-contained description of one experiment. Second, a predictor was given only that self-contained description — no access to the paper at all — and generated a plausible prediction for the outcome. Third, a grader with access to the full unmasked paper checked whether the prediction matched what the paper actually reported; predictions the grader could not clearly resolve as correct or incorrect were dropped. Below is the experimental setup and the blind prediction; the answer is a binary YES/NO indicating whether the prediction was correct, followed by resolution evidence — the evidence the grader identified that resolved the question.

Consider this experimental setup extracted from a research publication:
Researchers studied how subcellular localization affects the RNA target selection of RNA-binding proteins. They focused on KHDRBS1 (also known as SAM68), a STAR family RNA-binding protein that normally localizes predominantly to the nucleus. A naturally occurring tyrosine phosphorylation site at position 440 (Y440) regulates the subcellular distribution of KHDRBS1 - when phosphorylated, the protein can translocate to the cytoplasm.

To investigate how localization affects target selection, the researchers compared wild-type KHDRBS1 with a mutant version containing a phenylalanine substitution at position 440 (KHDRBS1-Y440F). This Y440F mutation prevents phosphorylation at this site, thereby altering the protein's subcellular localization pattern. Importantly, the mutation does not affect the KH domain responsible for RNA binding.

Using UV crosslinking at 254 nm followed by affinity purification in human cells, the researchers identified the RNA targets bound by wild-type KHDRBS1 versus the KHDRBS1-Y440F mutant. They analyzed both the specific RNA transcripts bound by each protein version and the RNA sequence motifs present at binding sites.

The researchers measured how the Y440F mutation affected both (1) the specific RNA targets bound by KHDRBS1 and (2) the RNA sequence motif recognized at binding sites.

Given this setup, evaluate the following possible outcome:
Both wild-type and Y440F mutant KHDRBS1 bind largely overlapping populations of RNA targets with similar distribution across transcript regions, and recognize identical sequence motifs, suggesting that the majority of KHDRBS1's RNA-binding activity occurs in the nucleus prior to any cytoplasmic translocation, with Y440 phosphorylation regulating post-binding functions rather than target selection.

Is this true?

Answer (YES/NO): NO